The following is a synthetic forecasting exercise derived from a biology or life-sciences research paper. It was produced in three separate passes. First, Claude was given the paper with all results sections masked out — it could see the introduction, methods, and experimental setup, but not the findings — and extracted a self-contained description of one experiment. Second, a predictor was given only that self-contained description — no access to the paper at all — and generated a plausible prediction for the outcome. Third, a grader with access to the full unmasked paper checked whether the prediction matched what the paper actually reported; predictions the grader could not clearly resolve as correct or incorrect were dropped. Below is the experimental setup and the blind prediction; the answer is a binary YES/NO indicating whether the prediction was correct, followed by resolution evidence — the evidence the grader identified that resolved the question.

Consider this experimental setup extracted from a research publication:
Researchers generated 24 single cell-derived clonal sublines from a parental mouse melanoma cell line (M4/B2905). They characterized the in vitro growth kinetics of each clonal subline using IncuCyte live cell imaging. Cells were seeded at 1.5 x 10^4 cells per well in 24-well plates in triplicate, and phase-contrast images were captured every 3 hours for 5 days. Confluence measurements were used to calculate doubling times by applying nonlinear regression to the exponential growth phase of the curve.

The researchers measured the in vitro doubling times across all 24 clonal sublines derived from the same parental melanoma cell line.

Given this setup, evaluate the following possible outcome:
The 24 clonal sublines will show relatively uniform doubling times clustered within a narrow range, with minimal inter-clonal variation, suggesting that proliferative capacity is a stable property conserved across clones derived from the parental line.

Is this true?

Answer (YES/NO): NO